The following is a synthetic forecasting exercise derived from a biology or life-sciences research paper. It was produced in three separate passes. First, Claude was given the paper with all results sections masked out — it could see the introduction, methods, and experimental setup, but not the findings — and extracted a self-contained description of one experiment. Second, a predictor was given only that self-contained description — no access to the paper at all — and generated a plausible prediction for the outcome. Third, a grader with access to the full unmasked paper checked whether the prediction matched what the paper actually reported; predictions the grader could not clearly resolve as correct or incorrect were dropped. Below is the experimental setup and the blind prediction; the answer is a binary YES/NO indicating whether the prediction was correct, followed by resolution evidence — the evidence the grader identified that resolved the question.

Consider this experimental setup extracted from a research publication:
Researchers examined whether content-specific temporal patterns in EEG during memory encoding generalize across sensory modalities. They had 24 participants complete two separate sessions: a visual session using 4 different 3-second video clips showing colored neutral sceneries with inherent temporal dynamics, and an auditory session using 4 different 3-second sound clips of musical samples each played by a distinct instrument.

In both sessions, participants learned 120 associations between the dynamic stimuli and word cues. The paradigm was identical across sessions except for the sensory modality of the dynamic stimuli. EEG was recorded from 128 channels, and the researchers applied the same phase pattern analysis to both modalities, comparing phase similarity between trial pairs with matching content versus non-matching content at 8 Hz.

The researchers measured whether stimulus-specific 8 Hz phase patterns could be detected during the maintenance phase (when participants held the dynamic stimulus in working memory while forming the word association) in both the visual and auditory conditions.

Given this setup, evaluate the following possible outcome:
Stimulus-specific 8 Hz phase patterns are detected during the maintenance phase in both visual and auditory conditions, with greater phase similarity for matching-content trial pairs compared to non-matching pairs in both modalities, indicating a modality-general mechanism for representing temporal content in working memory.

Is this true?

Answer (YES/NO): NO